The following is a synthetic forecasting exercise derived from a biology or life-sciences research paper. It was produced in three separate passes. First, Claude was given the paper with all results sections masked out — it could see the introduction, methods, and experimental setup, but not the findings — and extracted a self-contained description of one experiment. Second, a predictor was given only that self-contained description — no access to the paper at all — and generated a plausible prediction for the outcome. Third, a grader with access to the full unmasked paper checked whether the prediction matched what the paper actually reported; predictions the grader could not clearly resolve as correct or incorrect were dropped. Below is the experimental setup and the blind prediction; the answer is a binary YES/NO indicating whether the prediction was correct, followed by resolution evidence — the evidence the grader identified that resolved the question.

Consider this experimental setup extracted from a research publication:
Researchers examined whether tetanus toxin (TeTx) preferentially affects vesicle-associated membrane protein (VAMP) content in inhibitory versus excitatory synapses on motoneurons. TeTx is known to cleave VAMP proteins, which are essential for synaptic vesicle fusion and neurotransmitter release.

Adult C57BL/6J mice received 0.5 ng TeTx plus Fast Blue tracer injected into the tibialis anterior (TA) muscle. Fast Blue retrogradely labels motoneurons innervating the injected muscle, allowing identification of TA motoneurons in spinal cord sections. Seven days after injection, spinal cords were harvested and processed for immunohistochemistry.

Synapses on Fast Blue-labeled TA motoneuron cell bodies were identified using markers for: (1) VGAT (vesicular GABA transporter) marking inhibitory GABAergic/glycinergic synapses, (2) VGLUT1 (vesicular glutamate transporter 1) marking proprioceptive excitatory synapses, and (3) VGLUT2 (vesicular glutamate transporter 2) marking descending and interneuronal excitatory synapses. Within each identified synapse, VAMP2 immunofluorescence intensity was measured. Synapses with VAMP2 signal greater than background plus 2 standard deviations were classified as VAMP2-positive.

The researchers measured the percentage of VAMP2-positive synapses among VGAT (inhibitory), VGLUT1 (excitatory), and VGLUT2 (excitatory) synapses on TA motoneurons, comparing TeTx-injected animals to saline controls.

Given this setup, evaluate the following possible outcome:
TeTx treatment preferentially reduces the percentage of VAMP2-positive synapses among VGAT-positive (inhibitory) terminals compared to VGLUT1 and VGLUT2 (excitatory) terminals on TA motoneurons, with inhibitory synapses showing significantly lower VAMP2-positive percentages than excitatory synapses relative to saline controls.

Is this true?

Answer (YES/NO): YES